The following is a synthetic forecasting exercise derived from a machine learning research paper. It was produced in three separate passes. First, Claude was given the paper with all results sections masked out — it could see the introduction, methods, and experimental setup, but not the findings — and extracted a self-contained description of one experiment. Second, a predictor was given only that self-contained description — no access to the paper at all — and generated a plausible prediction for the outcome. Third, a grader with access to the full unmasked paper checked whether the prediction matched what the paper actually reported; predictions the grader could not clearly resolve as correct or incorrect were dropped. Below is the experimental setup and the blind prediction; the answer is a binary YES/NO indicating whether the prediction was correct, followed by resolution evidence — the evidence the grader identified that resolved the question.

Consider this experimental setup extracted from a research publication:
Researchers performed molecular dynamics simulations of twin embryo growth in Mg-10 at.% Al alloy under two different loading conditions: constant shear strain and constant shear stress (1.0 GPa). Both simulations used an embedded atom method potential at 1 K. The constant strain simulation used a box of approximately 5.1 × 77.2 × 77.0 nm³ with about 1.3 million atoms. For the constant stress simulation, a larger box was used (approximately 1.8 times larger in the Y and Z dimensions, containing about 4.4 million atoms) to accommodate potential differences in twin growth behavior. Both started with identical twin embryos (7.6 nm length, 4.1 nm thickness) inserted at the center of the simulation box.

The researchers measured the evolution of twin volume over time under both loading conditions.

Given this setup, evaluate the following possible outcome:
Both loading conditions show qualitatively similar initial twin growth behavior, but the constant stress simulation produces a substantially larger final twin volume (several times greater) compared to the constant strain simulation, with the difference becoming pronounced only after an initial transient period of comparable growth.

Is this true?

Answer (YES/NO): NO